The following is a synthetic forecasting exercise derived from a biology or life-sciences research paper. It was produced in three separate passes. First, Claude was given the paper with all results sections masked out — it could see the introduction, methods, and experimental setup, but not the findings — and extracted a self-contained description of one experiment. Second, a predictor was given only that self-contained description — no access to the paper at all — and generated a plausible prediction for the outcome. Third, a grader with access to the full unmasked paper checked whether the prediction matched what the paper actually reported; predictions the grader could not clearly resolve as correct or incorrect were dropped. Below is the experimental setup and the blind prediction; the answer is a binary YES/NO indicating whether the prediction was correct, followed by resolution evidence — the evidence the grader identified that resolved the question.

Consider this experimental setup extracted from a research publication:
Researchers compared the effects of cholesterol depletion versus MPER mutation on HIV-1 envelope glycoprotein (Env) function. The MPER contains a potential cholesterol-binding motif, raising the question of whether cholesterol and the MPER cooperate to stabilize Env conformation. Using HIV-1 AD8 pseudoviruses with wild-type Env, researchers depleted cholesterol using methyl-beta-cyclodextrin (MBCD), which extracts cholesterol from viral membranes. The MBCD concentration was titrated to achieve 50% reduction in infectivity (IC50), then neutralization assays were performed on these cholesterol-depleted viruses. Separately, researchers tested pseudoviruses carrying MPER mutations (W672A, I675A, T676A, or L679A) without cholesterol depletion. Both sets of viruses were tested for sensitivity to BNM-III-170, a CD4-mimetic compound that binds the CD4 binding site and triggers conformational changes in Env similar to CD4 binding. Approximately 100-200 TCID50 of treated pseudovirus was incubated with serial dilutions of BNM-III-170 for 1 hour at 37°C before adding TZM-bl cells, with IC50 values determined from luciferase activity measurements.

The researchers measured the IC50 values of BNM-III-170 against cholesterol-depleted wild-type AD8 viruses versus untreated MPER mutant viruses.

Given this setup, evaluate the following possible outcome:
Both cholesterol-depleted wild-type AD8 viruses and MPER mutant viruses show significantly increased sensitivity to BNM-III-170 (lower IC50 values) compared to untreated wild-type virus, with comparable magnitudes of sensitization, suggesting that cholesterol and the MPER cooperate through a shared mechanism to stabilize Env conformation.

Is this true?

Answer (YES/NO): NO